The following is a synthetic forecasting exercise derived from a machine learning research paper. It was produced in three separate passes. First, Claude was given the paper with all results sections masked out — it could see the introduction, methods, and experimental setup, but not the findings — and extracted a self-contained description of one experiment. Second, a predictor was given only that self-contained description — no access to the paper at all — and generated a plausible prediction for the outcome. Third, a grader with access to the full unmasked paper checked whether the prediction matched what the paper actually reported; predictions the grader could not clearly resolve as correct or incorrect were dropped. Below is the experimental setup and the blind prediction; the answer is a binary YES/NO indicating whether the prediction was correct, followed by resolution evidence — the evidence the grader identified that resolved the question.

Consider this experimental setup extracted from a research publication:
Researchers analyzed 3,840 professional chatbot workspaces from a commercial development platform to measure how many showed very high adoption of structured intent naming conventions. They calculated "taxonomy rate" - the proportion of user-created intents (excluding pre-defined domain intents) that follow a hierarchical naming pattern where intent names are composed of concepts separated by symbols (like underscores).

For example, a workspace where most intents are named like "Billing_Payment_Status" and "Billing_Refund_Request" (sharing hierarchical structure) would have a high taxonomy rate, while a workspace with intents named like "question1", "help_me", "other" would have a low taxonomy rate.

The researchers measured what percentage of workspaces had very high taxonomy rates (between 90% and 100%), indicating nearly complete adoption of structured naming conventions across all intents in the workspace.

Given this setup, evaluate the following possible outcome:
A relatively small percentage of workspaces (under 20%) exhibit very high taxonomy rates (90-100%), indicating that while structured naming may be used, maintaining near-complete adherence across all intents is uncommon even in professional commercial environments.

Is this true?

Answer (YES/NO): YES